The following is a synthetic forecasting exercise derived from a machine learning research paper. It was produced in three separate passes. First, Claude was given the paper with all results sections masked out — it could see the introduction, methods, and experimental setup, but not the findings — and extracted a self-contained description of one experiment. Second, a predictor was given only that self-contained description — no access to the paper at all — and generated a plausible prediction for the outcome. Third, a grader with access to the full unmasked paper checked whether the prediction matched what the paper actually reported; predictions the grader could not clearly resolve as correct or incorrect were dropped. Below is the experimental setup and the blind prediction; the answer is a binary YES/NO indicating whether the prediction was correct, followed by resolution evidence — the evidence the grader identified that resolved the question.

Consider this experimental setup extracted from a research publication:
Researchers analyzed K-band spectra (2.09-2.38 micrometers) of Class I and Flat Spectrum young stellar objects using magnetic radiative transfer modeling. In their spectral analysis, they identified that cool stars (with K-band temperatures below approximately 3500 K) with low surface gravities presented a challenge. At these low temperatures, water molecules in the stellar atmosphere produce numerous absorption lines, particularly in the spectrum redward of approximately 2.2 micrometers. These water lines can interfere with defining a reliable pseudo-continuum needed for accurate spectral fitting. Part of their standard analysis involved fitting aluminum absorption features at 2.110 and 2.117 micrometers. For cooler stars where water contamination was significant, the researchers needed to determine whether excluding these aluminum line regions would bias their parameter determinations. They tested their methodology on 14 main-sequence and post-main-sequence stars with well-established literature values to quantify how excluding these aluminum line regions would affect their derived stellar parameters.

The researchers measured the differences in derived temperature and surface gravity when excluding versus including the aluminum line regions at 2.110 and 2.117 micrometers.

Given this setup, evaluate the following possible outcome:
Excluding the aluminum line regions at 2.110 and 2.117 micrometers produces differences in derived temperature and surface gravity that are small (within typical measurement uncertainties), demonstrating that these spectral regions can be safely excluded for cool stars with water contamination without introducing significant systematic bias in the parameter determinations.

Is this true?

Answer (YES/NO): YES